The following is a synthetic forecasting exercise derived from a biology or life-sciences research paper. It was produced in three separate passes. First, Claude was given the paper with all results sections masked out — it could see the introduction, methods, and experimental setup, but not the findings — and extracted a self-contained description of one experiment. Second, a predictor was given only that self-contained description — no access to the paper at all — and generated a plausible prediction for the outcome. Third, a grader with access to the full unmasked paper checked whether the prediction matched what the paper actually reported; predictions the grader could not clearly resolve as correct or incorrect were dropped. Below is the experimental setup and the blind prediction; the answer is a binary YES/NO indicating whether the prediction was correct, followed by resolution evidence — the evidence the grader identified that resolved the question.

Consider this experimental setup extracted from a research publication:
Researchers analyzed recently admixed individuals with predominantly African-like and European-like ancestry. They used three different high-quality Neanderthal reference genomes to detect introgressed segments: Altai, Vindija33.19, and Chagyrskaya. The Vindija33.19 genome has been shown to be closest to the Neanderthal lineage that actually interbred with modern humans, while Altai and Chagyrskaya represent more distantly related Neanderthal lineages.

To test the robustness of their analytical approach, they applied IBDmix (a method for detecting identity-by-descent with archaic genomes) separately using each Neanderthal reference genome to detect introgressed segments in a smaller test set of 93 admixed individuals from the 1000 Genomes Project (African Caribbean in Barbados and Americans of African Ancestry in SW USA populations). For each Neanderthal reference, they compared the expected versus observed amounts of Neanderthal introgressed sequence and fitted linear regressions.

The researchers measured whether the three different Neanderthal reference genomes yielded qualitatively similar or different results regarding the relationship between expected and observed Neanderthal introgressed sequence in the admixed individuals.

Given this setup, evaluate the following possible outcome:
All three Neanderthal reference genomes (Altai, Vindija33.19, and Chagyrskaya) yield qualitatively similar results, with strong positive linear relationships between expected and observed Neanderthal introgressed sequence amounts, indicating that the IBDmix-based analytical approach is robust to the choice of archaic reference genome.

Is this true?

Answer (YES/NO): YES